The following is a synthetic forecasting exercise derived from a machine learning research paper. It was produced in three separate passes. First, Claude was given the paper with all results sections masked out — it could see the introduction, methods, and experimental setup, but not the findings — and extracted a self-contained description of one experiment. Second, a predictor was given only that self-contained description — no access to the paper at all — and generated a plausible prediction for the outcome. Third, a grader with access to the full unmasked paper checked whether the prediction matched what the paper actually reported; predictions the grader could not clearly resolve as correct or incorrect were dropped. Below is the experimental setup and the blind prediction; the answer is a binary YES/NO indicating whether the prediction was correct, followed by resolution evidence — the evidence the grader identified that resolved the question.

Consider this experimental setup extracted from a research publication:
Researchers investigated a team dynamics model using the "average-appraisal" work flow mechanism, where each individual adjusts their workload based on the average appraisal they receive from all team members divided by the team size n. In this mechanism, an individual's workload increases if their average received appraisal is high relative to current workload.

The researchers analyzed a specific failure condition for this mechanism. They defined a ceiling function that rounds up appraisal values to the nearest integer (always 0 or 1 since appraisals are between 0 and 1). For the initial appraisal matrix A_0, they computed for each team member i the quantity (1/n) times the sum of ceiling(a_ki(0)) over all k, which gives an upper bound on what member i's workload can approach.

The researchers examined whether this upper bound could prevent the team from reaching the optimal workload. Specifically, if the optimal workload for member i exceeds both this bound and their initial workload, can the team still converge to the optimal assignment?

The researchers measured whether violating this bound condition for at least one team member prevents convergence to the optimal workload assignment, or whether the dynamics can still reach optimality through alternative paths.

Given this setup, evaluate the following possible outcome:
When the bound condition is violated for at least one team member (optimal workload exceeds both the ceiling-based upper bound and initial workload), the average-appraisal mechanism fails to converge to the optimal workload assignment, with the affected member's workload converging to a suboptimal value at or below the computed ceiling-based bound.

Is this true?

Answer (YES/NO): YES